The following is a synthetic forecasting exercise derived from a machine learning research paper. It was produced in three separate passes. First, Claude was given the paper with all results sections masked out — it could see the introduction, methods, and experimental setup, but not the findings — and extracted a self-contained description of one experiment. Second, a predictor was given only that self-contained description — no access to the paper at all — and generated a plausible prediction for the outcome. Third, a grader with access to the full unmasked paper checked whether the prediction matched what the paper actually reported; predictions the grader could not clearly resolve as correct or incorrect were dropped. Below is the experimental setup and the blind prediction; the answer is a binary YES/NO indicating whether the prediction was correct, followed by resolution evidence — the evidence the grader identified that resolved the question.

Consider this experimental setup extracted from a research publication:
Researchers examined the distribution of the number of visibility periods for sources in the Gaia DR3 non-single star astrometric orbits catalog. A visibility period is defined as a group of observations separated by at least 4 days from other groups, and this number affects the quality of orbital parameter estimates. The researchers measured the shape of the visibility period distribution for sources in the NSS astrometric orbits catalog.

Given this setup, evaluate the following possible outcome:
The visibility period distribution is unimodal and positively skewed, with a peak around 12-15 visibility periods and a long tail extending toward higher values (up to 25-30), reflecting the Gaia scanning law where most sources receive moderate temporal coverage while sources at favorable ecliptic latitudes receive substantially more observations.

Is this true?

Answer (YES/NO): NO